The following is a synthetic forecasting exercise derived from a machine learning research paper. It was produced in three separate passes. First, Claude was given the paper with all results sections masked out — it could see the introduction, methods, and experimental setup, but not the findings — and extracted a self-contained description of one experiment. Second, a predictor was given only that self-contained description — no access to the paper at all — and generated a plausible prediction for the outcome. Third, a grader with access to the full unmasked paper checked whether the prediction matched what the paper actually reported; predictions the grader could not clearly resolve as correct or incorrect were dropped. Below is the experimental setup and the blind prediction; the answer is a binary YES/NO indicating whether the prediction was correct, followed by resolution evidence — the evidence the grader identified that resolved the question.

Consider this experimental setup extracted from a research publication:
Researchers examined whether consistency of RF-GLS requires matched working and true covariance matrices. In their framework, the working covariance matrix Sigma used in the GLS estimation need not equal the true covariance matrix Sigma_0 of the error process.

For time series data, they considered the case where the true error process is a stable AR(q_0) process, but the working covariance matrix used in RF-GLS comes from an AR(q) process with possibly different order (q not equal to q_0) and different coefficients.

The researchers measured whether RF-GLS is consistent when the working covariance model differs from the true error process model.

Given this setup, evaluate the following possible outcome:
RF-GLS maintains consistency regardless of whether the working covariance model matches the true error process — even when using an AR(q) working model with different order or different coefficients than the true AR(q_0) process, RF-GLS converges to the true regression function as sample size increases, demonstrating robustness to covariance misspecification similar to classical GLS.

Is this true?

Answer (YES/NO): YES